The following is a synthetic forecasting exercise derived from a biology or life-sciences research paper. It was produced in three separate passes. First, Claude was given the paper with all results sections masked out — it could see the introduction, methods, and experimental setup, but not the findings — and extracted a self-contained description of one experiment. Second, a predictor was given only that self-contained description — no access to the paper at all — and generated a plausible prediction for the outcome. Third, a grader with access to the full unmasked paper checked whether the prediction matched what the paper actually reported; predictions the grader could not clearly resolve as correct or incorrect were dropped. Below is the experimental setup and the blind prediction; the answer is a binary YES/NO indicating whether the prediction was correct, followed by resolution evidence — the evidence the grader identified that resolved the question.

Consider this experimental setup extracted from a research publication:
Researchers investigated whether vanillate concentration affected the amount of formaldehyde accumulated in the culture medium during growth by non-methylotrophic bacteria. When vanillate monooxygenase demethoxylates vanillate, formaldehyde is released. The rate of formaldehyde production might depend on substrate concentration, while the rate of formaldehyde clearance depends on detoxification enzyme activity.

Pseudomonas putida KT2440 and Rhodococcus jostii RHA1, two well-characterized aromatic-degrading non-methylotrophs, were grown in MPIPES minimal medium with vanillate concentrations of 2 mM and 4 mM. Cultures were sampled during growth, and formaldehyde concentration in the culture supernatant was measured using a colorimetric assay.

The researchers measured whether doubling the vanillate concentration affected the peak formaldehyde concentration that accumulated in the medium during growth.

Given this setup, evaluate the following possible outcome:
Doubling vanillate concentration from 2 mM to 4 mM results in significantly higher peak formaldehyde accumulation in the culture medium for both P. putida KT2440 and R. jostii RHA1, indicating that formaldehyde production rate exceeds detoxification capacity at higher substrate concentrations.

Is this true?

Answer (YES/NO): NO